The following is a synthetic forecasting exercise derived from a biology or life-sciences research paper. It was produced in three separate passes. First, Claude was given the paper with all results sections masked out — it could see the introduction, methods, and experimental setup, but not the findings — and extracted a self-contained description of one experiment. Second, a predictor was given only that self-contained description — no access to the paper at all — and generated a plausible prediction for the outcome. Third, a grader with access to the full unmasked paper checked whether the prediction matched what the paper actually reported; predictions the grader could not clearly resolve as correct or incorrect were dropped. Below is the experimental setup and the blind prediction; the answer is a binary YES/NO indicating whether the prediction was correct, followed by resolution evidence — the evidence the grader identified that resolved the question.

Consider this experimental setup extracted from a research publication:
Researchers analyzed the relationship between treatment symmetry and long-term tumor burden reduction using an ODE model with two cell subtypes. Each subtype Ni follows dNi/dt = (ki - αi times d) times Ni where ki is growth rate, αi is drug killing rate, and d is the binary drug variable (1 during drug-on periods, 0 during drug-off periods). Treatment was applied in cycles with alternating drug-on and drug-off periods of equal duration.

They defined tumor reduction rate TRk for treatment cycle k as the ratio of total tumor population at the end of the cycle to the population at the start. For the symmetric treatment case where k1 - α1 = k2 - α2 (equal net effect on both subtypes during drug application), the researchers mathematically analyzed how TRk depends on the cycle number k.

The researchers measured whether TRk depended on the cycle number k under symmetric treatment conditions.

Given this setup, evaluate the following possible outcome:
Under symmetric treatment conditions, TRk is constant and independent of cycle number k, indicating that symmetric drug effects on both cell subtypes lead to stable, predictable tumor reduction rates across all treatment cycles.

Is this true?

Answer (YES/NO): YES